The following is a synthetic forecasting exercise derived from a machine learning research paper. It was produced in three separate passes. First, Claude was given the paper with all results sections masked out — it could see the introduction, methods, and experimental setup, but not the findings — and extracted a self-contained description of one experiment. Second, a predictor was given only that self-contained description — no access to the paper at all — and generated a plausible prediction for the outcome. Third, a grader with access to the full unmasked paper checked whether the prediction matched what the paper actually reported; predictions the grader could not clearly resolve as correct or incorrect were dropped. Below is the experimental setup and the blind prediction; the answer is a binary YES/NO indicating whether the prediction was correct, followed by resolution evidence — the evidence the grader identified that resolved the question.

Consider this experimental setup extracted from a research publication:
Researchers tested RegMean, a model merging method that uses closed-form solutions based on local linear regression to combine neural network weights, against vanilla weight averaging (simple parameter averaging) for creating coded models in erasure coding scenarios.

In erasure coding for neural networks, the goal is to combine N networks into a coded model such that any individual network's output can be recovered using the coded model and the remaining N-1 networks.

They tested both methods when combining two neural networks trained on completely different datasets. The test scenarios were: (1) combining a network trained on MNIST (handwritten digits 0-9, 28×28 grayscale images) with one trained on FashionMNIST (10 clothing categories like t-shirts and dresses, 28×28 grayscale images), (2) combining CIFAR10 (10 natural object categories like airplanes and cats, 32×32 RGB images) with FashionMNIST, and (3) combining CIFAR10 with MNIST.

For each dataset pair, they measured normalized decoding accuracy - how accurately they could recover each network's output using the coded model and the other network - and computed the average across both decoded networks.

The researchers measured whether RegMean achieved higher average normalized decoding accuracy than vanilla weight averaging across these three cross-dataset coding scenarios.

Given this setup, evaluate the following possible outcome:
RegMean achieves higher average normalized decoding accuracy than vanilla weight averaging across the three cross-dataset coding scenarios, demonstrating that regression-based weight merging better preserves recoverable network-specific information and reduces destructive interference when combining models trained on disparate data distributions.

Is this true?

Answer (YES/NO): NO